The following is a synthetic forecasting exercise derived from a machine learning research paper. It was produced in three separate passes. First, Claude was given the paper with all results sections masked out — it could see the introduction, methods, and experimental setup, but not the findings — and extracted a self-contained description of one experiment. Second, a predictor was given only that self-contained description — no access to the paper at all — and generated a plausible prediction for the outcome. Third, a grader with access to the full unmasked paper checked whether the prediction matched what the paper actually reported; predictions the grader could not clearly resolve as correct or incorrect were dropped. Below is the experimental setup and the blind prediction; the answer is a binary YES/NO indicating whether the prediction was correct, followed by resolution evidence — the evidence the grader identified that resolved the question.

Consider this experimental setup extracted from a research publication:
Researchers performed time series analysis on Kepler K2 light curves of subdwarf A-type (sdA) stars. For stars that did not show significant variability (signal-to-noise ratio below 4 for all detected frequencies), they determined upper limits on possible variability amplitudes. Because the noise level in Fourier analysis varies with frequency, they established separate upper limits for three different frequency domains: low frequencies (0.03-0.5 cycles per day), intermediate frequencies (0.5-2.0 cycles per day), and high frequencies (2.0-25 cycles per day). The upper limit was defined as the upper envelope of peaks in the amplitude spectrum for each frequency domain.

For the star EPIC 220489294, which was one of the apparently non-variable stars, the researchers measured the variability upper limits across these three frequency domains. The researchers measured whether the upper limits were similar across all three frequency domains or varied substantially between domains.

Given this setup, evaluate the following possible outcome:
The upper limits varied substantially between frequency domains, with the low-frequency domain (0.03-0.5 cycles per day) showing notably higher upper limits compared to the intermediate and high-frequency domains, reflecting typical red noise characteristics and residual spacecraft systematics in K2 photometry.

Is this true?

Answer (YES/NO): YES